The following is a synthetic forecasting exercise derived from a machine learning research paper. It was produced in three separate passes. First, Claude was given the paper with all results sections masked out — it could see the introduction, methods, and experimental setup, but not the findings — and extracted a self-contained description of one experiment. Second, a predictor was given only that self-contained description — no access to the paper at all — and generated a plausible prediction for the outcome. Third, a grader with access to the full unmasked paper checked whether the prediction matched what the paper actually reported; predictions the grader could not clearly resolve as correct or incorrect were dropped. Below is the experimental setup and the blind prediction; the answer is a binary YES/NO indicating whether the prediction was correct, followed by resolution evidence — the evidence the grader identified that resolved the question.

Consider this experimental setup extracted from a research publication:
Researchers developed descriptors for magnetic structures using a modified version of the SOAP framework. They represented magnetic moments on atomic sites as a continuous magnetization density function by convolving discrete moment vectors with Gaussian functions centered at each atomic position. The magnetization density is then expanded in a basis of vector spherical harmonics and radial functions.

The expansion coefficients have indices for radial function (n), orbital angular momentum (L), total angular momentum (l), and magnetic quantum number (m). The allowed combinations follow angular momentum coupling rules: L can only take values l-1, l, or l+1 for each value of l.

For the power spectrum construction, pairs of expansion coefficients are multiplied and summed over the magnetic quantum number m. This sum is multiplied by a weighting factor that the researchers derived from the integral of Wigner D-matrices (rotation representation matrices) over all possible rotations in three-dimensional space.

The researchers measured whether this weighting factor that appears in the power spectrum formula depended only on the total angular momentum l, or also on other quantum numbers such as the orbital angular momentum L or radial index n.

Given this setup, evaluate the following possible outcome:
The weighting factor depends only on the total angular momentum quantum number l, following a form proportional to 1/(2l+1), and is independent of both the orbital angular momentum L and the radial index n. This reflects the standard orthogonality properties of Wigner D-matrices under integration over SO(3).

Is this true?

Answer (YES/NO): YES